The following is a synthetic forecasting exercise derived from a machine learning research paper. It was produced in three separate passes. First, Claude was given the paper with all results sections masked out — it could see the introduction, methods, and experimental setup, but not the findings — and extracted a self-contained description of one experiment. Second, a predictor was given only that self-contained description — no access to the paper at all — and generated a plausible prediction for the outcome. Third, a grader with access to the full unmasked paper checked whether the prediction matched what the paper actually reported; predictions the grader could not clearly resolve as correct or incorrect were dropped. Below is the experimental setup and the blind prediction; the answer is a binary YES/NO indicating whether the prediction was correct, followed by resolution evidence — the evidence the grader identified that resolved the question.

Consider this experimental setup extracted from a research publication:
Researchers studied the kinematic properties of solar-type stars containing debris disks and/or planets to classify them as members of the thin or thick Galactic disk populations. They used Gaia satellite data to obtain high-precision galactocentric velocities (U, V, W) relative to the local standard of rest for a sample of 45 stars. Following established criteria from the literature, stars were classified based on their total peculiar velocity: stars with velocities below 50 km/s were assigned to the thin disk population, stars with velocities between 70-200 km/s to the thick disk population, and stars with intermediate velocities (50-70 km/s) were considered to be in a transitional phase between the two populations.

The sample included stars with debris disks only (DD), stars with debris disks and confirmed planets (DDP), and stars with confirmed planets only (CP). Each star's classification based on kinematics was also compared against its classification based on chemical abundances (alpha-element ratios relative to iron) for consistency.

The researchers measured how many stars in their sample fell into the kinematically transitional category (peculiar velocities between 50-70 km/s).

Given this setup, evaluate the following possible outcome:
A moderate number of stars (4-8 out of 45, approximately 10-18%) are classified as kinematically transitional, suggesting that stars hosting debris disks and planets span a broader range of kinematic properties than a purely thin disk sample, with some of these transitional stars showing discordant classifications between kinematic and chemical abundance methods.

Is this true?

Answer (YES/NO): NO